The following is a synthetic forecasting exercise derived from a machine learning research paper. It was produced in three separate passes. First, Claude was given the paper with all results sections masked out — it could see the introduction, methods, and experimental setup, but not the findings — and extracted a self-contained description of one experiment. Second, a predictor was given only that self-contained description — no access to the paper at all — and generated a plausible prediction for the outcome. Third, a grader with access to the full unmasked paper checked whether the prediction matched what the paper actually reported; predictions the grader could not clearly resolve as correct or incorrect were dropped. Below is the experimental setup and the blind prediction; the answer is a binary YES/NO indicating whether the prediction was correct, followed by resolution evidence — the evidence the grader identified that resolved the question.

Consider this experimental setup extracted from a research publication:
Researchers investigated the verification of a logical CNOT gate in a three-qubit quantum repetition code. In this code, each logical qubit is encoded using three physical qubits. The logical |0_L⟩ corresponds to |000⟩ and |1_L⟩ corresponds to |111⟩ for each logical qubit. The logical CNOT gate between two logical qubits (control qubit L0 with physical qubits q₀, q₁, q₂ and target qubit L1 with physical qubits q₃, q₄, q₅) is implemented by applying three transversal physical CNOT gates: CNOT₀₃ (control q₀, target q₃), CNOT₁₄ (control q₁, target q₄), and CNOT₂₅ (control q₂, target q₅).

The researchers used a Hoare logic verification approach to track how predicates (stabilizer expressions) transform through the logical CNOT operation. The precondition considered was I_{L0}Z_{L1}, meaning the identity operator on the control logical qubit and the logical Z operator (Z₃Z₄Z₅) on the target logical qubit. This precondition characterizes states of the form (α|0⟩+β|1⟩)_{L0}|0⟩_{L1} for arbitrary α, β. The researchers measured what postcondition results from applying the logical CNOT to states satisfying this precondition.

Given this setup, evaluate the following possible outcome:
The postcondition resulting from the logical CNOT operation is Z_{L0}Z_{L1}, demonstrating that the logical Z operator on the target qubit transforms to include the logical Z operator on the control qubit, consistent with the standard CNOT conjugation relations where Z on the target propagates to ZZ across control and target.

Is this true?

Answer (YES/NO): YES